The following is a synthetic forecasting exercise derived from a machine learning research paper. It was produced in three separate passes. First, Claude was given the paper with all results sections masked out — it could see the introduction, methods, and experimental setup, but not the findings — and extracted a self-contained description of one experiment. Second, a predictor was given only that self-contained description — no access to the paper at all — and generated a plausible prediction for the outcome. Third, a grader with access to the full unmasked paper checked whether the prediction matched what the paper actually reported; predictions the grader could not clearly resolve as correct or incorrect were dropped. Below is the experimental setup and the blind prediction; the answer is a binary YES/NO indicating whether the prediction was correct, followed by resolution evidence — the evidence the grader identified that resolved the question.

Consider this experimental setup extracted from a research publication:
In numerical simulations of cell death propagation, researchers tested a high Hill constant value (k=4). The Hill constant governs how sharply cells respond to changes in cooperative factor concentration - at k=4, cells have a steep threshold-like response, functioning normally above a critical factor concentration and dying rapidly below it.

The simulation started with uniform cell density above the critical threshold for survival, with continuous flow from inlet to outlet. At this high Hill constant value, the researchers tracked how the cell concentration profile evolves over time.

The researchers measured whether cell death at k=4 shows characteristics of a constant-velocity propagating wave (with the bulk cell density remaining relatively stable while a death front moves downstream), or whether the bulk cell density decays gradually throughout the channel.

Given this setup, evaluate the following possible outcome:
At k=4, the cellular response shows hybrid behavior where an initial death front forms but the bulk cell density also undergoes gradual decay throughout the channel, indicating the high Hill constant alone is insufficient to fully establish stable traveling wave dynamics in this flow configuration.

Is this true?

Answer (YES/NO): NO